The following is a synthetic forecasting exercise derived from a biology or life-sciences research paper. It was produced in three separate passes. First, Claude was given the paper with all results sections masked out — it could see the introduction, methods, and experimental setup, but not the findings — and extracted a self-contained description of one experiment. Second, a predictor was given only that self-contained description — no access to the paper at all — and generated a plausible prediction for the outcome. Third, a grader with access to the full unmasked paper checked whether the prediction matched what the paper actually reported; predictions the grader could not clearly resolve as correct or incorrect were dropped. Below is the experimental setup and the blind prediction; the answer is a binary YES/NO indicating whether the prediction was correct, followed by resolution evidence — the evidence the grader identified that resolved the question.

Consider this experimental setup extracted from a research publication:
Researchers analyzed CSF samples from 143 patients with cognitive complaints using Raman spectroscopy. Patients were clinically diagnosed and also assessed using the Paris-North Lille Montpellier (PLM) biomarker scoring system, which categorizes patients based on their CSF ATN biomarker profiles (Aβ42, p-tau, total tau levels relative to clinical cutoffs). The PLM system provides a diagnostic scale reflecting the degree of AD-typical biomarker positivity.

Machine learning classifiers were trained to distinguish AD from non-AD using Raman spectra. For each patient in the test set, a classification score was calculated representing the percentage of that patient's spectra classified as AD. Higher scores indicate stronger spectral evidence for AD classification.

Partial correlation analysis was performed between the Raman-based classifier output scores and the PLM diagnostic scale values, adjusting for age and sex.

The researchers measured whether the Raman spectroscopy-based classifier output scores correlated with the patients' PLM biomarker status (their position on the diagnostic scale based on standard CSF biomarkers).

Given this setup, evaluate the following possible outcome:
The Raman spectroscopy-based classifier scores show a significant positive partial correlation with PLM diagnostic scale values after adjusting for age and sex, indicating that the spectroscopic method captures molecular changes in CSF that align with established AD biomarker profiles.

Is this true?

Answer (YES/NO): YES